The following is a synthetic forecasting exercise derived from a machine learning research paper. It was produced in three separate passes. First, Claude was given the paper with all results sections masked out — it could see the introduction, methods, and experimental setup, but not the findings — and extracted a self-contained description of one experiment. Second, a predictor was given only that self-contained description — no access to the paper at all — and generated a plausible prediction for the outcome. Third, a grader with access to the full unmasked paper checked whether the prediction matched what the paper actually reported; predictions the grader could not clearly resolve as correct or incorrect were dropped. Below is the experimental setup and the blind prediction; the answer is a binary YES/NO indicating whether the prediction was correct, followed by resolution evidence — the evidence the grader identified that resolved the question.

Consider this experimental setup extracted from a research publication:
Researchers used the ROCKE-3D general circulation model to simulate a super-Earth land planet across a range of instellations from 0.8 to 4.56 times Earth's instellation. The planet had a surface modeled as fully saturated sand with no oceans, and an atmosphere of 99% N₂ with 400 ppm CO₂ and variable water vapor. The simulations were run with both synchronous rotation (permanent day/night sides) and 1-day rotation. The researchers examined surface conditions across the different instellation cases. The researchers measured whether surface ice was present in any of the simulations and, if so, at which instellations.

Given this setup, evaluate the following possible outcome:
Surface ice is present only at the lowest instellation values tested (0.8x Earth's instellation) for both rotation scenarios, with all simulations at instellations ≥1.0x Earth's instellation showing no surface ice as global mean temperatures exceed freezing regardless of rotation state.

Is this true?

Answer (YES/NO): NO